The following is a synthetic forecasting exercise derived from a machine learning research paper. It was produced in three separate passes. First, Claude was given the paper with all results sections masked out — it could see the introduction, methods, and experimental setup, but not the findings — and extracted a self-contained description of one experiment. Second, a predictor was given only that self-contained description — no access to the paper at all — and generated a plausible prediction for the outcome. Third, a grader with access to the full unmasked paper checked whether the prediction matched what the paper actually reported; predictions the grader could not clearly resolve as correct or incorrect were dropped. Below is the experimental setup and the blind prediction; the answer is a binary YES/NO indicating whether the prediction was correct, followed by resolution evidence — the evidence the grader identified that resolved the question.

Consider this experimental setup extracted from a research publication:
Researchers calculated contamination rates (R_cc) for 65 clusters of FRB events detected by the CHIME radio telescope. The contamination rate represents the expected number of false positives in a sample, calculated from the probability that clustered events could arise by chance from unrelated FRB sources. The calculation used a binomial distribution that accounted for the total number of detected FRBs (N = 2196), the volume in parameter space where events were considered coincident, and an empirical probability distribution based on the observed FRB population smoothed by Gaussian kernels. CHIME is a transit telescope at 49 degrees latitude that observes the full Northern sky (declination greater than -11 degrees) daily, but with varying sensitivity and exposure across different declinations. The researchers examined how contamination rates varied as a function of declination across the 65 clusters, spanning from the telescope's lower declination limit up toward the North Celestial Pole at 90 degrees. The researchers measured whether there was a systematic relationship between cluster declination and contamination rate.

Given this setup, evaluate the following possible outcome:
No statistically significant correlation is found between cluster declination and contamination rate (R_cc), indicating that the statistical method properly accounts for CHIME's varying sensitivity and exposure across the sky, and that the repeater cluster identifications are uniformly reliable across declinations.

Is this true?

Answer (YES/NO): NO